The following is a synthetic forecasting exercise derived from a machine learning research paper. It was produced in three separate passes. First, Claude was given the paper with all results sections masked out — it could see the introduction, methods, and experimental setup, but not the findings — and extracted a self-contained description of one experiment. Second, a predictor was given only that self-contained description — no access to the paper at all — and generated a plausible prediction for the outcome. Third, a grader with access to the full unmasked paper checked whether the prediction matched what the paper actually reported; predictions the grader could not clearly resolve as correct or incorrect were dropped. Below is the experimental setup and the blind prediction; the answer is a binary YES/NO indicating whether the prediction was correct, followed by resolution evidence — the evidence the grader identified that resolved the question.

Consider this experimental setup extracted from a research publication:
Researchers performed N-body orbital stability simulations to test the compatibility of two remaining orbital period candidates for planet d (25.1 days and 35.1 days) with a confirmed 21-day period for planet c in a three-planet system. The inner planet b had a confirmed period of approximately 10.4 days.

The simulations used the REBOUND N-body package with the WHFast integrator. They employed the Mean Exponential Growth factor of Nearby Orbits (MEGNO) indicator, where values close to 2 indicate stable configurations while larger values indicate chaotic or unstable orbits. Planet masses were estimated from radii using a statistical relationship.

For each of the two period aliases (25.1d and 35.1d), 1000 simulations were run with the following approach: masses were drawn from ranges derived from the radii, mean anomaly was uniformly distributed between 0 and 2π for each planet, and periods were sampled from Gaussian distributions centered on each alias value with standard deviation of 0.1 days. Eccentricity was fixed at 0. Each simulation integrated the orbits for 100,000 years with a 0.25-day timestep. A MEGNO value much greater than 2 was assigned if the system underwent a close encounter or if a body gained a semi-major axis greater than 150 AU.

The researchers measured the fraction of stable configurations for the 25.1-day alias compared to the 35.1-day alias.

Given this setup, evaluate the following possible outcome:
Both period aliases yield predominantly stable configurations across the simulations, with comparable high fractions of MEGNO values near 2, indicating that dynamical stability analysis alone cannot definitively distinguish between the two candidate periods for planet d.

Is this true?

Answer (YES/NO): NO